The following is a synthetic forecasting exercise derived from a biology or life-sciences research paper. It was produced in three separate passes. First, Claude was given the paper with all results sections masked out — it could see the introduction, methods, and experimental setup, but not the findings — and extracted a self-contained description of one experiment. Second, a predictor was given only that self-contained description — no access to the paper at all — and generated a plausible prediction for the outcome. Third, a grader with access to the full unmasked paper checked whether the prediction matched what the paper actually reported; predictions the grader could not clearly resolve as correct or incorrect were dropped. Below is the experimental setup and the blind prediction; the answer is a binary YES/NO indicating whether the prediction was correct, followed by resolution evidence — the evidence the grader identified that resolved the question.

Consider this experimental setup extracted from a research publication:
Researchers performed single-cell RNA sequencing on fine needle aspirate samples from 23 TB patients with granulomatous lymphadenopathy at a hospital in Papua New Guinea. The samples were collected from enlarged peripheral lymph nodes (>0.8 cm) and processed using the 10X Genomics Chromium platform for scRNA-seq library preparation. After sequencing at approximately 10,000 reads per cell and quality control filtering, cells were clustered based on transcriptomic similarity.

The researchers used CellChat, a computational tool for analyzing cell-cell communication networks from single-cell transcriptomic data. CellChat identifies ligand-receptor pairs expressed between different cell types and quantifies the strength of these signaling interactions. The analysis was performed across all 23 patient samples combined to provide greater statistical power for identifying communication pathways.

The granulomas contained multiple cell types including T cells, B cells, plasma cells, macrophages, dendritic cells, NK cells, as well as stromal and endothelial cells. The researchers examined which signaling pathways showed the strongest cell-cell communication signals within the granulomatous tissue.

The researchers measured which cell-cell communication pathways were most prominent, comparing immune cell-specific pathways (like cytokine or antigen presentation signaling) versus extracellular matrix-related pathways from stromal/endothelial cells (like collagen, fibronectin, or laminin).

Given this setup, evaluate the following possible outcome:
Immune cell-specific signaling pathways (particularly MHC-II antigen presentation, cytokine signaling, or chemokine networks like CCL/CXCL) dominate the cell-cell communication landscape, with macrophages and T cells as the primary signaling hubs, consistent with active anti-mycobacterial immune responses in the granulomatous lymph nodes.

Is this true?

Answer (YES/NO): NO